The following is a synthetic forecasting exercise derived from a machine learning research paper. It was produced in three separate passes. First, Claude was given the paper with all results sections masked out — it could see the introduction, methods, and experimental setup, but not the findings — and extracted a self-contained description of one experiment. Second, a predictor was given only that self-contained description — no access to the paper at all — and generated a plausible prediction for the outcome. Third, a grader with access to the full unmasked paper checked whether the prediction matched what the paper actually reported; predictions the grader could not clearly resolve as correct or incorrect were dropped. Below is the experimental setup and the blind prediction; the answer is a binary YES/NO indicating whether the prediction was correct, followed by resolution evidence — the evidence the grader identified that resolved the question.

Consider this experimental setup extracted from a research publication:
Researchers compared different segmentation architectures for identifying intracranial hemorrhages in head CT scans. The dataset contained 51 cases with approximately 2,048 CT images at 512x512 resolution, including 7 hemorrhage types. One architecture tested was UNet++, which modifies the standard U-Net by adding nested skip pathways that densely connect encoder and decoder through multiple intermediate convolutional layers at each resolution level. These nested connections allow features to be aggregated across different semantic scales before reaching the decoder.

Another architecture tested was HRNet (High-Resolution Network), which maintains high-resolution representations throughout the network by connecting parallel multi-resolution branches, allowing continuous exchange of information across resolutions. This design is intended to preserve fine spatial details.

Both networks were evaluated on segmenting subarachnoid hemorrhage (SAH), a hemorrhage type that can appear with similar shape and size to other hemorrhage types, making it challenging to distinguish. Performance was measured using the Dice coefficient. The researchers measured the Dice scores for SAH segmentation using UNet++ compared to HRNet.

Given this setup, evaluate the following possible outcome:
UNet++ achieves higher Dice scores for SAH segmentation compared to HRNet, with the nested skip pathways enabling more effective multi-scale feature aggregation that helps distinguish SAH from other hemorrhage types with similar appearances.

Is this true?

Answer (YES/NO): YES